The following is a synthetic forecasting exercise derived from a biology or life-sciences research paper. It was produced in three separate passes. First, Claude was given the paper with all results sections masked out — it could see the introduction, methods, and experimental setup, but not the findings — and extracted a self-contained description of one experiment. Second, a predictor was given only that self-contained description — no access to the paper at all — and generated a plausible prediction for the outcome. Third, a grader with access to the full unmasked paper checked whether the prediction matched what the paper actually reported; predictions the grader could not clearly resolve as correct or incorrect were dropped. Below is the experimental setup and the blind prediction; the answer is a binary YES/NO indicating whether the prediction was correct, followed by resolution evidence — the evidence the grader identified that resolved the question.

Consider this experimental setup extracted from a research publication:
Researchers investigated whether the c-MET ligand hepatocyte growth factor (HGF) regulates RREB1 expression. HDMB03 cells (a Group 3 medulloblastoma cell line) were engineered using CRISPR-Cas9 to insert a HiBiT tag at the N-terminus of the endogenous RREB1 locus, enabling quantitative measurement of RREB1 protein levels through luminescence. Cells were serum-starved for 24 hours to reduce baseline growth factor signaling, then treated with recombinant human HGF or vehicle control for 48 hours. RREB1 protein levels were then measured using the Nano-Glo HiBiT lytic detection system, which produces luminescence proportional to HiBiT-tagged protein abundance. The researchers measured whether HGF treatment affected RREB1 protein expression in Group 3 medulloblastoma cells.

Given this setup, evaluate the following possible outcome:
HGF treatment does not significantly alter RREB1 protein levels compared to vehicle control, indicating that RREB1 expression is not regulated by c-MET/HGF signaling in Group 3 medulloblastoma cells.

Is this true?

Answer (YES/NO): NO